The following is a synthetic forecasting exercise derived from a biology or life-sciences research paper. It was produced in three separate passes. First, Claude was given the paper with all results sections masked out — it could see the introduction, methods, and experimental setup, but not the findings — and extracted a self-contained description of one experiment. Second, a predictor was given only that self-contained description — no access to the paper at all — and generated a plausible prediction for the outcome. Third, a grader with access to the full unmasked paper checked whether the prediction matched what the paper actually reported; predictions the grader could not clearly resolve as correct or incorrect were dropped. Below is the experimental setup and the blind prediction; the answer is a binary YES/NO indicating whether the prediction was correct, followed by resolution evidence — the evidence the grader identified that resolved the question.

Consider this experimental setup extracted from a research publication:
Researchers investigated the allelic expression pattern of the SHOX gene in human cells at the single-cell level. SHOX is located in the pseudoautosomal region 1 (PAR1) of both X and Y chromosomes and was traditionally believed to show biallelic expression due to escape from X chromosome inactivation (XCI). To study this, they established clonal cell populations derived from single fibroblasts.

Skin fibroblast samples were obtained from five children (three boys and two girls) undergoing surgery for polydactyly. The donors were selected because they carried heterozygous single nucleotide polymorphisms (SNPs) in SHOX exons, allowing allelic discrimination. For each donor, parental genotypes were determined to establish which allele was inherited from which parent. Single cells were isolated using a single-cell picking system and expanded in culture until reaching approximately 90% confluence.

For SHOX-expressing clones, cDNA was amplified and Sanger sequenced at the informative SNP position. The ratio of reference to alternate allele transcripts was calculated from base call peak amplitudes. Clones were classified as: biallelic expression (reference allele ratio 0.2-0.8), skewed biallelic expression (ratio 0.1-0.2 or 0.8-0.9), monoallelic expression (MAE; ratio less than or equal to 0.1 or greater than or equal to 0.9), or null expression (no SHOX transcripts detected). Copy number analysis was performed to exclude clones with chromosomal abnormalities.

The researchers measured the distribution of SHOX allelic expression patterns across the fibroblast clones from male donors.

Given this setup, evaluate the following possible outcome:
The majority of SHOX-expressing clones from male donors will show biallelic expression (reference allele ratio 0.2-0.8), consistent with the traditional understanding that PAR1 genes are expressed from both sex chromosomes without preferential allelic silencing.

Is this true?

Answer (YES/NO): NO